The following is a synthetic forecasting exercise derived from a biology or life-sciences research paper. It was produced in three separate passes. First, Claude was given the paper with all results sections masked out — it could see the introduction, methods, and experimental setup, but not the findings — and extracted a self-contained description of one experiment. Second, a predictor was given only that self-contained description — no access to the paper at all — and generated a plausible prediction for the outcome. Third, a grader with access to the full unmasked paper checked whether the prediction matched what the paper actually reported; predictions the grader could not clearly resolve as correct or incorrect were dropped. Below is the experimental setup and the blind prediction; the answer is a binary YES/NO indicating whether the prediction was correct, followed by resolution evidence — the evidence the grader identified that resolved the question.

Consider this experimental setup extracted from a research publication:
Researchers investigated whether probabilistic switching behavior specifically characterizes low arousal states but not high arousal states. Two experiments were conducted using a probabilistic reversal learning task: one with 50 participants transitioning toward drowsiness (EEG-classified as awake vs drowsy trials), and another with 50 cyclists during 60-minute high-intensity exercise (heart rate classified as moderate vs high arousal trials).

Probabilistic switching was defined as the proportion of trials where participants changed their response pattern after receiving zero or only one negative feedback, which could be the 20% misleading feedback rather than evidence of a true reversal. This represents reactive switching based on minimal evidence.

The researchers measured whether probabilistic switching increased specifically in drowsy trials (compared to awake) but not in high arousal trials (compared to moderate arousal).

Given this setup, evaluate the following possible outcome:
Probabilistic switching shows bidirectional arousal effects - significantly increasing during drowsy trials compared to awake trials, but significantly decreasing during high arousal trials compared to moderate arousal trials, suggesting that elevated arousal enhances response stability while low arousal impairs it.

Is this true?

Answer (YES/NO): NO